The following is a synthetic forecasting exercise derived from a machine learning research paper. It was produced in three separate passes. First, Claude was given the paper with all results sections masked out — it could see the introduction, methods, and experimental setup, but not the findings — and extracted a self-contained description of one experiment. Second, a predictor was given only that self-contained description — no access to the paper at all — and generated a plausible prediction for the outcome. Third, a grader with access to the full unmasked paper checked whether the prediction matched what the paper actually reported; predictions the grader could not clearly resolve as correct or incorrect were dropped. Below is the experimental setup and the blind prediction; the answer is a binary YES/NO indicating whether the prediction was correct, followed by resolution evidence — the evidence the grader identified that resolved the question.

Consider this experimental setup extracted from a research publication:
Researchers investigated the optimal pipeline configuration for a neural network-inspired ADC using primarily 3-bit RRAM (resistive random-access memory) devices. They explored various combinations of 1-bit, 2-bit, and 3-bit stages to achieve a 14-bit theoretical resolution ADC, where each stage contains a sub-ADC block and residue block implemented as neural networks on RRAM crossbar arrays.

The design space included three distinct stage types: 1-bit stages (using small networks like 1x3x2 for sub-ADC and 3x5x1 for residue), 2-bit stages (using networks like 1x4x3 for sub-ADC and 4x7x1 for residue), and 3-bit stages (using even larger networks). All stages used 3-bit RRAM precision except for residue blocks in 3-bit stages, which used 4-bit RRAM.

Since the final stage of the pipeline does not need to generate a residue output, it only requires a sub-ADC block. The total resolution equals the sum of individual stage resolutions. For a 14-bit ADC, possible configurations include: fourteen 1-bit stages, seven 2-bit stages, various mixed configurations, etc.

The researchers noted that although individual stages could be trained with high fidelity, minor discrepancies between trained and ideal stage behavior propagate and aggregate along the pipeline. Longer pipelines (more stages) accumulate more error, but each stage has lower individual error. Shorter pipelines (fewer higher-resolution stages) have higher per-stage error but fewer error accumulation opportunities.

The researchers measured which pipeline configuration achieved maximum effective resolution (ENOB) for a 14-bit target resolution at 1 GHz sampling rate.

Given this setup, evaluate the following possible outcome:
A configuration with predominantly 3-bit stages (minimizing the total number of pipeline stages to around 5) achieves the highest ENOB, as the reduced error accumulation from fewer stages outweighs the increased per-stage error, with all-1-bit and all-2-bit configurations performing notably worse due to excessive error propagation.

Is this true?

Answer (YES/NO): NO